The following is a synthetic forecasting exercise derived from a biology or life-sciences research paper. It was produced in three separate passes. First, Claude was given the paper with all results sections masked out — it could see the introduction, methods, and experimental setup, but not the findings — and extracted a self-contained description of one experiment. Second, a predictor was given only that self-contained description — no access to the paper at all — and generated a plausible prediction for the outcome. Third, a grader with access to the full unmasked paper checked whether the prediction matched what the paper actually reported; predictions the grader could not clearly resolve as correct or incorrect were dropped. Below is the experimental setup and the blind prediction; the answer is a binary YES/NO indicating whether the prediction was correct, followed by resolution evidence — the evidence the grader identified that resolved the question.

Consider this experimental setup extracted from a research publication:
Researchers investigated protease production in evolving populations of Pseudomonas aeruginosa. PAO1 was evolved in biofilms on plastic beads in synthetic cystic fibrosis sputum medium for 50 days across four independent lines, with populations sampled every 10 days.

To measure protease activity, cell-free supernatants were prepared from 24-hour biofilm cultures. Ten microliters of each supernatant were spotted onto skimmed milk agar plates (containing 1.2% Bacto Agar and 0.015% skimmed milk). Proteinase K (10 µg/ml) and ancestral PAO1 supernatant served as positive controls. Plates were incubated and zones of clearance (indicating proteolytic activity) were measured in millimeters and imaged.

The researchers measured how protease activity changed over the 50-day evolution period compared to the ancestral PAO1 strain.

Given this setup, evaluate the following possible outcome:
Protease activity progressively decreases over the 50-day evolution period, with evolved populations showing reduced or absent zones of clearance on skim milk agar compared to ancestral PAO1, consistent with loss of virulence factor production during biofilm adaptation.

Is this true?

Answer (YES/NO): NO